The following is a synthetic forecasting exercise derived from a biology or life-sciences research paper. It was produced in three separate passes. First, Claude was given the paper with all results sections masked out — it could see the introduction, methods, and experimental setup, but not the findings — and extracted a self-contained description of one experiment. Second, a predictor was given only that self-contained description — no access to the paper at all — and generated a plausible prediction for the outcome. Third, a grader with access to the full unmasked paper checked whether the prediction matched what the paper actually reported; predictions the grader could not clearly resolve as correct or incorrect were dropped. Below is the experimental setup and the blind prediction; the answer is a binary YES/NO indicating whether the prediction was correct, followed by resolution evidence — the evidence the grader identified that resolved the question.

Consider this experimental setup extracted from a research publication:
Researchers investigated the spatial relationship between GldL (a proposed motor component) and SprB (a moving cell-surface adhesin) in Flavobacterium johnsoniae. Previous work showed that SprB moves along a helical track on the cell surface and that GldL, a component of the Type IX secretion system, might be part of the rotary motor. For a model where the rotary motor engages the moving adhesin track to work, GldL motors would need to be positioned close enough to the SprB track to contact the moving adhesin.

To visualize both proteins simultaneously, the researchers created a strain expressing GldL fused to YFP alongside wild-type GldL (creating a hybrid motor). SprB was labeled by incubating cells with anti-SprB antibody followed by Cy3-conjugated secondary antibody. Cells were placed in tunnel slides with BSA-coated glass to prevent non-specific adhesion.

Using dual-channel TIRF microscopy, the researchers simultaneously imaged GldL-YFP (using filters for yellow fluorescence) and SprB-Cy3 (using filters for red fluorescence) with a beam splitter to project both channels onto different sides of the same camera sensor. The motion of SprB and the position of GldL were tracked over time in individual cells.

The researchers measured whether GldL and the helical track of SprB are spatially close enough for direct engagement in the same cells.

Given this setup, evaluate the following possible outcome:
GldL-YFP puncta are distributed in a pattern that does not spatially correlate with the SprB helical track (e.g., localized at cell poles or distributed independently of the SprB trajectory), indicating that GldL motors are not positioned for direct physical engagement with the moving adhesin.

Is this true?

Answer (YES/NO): NO